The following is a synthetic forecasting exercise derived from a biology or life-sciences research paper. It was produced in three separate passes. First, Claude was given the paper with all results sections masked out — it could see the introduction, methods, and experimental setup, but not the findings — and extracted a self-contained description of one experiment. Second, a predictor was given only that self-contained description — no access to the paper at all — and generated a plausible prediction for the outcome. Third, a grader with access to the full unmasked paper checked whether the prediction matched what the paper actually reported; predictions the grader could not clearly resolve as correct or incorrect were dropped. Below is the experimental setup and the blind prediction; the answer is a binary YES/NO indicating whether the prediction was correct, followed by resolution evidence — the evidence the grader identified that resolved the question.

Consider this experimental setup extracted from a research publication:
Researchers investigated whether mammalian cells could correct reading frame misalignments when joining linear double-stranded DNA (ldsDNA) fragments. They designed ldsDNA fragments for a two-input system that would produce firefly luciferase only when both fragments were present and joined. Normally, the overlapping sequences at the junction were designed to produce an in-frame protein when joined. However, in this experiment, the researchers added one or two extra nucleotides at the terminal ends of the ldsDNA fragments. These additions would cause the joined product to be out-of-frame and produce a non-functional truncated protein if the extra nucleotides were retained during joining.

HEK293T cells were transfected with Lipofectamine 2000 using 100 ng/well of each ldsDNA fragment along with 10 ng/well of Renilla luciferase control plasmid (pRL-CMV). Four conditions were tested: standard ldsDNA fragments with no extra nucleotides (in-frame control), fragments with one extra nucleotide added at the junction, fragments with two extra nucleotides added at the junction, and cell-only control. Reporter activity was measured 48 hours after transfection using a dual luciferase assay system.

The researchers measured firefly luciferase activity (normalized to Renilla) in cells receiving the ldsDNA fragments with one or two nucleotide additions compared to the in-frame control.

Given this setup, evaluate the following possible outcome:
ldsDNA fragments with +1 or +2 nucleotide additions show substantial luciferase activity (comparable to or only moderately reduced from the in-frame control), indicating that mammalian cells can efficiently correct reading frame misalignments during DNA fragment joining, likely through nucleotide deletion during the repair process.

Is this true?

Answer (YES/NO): YES